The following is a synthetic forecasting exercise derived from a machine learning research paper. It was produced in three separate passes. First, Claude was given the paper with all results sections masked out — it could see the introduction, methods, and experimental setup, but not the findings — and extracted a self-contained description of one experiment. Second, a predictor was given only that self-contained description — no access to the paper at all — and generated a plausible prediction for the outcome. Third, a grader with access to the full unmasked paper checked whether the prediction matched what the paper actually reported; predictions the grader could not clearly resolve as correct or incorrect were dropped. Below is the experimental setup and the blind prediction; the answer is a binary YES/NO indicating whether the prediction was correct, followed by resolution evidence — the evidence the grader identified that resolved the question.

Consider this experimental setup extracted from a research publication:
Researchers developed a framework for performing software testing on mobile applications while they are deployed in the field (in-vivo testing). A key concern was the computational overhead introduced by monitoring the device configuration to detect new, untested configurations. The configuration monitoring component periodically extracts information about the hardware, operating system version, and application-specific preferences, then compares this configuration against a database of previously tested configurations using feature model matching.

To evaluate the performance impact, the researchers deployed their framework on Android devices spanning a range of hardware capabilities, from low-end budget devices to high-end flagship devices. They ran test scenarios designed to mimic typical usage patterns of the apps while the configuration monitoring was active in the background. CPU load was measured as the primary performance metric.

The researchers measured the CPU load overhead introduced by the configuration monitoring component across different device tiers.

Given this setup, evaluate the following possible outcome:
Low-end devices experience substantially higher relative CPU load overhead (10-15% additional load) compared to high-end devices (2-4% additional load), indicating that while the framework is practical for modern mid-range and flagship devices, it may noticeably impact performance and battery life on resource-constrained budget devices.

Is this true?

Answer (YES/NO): NO